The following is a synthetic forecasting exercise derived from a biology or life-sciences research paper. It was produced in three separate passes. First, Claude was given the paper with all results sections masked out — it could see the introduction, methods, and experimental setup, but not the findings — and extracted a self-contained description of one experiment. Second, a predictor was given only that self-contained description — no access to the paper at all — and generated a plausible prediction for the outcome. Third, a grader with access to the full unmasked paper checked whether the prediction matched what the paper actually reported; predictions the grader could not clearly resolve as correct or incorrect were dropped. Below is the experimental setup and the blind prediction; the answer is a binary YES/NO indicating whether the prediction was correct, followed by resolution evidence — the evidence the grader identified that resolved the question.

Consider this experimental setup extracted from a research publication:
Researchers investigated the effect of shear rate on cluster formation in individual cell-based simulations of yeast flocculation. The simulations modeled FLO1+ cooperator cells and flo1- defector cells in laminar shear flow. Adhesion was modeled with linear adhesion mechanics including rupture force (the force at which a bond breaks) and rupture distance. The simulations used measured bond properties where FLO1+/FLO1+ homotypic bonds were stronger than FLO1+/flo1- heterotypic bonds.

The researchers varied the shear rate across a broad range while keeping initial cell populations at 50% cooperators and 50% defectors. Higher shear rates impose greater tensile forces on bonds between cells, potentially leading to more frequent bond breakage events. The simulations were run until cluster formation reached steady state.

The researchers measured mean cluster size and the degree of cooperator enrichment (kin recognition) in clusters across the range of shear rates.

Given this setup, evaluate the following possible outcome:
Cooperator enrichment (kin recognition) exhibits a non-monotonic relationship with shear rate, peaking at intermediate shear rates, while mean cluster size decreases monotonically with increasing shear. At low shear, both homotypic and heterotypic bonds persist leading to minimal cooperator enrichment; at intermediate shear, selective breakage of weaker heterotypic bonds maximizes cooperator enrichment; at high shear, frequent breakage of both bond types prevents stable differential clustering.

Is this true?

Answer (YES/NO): NO